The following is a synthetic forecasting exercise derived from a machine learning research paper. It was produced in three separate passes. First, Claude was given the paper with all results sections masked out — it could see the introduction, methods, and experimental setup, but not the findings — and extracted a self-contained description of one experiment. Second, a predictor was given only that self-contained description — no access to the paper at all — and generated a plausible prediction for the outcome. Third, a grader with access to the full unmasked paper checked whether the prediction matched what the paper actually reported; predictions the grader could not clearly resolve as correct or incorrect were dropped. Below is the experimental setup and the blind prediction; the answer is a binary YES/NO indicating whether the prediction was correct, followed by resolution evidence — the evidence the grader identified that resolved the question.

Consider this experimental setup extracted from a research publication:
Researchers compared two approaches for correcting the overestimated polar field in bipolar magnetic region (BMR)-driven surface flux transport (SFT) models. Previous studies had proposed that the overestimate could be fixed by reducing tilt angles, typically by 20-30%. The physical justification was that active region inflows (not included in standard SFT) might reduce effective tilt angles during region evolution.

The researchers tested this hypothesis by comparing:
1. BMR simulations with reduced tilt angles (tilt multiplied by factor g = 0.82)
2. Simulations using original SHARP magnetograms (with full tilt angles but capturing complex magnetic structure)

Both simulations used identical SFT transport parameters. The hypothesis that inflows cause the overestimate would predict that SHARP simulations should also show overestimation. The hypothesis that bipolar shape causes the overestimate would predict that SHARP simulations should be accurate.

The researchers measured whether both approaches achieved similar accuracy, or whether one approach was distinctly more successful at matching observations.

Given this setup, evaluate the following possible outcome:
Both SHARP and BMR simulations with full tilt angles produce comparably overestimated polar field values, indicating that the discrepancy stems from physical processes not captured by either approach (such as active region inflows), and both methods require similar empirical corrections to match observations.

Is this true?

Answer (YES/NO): NO